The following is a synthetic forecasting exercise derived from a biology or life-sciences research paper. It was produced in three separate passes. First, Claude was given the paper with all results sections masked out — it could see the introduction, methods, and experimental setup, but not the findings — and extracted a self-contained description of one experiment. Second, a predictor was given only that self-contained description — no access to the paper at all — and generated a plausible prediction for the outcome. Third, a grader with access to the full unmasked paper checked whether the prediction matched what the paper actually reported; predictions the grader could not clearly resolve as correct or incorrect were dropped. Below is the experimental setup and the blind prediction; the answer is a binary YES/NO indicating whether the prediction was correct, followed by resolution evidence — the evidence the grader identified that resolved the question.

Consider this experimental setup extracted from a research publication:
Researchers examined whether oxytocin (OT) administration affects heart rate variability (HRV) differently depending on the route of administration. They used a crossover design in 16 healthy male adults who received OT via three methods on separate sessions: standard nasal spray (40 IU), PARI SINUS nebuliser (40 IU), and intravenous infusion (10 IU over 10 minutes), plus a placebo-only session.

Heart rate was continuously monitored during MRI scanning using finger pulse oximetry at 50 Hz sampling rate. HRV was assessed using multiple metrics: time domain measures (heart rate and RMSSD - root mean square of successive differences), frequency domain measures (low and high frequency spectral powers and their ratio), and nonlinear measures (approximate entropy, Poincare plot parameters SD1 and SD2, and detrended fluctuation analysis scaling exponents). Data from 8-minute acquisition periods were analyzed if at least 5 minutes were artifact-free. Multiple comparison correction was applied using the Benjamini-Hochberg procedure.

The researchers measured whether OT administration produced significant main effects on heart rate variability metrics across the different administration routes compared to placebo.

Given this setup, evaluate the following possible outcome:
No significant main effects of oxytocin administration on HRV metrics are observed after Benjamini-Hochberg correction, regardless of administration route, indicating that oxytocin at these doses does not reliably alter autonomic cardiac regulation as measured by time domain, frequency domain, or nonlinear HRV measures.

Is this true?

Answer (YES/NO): YES